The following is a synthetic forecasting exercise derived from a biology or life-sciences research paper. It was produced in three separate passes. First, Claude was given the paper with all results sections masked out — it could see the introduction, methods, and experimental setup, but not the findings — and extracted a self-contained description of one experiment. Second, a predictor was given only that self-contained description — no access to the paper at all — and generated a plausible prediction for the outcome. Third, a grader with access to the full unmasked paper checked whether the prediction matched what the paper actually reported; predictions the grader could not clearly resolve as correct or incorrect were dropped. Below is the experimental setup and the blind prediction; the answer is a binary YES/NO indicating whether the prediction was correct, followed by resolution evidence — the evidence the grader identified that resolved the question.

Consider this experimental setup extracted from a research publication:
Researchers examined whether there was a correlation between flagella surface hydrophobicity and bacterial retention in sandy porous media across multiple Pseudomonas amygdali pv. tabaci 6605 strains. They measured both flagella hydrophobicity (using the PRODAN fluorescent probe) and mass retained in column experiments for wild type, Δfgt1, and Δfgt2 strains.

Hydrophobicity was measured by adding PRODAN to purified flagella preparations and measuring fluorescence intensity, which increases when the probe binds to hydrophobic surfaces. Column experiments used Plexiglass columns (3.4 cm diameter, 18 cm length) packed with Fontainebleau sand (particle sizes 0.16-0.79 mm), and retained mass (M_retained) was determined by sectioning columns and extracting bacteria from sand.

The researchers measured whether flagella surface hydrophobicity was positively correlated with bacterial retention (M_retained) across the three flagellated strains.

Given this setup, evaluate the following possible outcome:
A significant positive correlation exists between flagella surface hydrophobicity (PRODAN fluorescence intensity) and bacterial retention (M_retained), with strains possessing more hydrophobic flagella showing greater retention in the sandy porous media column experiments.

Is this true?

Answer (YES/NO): YES